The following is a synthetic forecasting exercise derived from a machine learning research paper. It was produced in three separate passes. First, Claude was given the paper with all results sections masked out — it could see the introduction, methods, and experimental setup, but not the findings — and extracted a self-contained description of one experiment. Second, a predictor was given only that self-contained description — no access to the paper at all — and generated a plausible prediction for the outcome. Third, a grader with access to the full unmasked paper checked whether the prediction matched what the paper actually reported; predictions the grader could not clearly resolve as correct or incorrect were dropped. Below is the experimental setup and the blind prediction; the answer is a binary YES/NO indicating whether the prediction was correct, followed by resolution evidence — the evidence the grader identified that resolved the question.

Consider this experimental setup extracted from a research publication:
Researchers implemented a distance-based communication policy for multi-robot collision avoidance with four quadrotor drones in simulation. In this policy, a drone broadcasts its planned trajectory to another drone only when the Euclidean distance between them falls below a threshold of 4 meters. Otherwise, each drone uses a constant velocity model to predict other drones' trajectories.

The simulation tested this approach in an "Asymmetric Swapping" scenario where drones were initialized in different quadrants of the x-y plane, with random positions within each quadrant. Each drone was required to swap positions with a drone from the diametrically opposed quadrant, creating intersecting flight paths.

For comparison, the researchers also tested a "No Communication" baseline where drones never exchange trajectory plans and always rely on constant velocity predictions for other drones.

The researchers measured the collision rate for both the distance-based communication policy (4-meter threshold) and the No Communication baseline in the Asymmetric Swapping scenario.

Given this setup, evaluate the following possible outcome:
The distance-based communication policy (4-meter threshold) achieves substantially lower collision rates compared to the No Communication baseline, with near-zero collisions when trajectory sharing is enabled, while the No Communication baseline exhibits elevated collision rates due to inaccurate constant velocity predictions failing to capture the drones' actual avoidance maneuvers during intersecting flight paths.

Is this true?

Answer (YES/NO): NO